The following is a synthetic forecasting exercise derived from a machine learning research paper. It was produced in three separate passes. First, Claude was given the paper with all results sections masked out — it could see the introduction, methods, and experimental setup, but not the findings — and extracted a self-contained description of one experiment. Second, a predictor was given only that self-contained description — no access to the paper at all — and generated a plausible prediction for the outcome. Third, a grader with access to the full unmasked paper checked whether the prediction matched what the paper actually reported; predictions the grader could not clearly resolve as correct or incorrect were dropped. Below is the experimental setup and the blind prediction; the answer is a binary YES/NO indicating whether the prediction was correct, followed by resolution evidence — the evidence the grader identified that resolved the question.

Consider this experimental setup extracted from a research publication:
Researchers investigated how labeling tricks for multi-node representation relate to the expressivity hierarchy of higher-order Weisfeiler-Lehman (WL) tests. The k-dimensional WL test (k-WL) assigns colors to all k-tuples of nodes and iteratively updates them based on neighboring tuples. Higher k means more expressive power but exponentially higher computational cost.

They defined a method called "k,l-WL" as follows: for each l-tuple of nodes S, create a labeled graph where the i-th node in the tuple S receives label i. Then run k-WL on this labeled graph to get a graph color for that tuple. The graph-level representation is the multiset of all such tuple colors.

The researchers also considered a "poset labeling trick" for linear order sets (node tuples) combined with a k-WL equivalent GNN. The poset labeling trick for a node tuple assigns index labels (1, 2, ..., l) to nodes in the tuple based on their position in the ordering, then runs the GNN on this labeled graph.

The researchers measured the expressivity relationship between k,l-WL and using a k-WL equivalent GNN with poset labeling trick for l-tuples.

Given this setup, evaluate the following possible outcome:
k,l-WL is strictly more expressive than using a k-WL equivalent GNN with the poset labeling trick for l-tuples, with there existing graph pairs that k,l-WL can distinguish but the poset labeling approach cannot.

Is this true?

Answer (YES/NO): NO